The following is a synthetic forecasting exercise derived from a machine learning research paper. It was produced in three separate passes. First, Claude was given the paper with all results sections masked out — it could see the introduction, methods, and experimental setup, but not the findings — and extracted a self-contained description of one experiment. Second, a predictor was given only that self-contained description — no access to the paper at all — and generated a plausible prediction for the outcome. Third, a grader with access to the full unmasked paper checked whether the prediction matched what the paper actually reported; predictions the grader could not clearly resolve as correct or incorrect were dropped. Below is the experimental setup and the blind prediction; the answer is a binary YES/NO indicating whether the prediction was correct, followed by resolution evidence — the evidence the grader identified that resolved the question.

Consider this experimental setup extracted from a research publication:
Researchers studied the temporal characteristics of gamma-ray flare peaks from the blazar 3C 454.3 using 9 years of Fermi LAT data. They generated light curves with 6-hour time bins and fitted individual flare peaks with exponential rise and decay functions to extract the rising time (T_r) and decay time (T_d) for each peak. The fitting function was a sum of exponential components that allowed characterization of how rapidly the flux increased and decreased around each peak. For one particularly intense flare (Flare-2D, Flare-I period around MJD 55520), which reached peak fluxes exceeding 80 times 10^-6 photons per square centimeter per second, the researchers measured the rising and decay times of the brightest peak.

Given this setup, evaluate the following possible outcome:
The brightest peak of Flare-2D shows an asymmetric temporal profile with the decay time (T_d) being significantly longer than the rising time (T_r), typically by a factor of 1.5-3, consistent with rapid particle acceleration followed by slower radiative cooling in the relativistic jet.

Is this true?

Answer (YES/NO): NO